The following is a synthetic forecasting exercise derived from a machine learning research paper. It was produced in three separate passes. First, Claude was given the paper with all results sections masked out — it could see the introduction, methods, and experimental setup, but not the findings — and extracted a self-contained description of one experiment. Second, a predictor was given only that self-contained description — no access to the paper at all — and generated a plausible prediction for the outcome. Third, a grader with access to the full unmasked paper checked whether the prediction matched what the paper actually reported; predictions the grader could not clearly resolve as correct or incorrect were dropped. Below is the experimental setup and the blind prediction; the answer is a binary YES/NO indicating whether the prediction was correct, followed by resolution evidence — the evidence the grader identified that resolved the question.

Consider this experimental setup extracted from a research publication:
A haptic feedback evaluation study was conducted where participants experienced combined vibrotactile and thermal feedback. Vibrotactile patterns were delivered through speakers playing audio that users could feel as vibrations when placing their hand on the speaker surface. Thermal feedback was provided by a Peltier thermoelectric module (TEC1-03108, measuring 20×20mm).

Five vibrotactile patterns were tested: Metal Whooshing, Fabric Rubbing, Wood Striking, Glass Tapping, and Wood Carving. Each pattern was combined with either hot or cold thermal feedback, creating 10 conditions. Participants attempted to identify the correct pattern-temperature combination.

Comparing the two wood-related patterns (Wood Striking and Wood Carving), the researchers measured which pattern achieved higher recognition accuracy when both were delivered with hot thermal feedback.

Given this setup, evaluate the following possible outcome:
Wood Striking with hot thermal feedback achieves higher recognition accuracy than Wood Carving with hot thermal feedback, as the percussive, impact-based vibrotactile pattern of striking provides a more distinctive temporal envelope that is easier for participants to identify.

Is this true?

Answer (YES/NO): NO